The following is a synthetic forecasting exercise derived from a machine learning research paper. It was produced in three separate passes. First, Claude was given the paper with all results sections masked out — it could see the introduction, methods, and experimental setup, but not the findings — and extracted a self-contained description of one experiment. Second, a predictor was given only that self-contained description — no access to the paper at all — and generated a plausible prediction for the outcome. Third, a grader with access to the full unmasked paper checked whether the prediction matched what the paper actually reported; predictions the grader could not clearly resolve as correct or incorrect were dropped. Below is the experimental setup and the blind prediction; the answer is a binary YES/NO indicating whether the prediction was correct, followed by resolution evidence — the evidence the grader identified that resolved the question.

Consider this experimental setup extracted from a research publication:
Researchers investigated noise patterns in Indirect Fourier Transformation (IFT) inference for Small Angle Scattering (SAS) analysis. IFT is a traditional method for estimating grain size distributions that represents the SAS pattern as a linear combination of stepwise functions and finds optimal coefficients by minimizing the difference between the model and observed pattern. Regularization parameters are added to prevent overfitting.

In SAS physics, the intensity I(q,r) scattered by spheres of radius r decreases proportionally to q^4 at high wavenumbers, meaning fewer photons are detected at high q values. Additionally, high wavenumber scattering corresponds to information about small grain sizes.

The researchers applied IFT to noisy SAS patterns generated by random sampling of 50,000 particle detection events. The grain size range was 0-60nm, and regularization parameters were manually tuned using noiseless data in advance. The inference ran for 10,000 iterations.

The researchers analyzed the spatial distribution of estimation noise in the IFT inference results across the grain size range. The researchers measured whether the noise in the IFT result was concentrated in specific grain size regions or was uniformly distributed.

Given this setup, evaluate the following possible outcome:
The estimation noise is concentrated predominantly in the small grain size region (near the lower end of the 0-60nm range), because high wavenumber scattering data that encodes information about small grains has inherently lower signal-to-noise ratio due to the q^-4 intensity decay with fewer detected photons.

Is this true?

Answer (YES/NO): YES